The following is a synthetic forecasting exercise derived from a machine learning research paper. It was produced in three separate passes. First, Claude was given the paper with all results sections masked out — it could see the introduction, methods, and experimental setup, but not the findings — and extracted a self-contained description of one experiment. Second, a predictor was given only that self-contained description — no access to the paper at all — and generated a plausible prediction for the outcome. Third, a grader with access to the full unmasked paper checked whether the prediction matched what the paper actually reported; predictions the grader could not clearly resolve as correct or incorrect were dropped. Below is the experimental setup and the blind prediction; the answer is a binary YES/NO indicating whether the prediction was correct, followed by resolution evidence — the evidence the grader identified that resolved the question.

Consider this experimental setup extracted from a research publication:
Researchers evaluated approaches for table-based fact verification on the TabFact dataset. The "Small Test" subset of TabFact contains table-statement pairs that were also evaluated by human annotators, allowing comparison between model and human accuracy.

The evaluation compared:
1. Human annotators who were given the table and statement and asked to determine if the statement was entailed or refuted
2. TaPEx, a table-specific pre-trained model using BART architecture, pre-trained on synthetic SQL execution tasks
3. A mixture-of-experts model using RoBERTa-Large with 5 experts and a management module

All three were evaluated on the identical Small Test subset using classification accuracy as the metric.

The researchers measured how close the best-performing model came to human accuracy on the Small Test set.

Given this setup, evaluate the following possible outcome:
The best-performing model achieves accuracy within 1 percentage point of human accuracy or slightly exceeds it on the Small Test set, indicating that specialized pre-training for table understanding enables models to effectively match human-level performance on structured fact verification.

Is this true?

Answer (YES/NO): NO